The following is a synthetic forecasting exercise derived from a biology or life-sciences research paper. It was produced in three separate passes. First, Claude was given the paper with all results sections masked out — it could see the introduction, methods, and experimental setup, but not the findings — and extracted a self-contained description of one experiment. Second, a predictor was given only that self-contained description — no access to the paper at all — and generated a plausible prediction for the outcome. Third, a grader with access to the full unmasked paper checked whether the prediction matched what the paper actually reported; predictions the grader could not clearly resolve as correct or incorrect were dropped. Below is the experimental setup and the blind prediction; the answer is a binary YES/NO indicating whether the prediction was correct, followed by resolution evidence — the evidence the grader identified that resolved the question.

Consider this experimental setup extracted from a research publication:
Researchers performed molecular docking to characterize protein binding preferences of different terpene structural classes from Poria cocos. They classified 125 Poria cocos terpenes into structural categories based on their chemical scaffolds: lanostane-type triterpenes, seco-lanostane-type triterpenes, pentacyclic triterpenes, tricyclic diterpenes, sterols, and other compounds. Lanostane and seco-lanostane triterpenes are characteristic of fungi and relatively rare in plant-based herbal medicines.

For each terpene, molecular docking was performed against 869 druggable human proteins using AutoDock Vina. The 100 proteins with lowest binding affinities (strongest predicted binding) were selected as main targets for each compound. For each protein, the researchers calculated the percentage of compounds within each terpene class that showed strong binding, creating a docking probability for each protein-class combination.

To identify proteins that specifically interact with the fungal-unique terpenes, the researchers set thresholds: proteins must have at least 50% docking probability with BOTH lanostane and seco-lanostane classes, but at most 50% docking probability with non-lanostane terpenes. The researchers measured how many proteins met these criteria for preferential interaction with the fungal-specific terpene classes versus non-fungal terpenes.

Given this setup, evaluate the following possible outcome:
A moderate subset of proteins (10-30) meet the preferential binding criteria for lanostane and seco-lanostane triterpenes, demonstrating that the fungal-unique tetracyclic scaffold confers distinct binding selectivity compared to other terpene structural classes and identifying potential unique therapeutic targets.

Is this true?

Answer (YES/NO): YES